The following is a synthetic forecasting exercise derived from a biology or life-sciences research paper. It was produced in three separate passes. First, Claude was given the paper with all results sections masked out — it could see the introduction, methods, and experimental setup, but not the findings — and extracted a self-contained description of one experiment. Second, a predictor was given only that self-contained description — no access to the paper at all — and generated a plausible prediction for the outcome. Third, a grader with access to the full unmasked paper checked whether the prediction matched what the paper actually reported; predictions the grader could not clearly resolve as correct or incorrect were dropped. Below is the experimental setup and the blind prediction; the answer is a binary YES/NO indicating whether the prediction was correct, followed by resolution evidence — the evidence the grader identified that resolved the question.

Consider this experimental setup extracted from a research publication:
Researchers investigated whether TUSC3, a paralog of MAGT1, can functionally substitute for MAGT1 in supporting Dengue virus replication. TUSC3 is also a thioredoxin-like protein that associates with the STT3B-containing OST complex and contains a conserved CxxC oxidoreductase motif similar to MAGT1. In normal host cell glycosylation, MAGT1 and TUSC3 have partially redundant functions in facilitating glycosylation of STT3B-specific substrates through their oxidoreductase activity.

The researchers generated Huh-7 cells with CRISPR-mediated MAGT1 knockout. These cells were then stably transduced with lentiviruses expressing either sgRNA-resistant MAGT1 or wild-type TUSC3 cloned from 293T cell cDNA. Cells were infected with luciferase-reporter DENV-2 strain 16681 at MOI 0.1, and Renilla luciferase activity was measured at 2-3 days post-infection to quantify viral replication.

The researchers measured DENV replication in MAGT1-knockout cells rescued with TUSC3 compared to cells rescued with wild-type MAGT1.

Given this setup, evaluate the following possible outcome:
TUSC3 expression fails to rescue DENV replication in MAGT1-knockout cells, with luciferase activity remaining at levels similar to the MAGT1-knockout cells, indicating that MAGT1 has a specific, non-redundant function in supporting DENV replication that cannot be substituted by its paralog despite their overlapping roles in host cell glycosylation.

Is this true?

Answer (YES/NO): NO